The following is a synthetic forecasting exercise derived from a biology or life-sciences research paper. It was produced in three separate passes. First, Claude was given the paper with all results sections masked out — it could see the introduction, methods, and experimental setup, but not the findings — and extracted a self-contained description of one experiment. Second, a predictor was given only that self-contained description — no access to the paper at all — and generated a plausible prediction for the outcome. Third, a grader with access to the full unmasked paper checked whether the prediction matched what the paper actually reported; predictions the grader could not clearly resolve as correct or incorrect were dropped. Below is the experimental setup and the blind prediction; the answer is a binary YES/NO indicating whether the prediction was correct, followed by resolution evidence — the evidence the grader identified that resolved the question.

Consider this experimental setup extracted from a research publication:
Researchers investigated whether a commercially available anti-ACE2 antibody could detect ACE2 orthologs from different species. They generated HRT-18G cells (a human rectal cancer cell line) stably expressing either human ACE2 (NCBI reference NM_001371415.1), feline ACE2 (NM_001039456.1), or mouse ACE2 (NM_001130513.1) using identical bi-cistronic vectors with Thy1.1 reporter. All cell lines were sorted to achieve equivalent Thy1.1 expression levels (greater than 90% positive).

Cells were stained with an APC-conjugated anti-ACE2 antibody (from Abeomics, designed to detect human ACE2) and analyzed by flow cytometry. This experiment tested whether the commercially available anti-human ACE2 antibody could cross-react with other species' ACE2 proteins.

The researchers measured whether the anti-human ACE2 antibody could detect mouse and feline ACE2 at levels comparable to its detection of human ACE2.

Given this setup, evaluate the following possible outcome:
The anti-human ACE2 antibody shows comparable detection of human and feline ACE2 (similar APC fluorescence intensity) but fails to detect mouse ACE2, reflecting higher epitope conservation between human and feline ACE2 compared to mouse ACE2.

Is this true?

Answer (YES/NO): NO